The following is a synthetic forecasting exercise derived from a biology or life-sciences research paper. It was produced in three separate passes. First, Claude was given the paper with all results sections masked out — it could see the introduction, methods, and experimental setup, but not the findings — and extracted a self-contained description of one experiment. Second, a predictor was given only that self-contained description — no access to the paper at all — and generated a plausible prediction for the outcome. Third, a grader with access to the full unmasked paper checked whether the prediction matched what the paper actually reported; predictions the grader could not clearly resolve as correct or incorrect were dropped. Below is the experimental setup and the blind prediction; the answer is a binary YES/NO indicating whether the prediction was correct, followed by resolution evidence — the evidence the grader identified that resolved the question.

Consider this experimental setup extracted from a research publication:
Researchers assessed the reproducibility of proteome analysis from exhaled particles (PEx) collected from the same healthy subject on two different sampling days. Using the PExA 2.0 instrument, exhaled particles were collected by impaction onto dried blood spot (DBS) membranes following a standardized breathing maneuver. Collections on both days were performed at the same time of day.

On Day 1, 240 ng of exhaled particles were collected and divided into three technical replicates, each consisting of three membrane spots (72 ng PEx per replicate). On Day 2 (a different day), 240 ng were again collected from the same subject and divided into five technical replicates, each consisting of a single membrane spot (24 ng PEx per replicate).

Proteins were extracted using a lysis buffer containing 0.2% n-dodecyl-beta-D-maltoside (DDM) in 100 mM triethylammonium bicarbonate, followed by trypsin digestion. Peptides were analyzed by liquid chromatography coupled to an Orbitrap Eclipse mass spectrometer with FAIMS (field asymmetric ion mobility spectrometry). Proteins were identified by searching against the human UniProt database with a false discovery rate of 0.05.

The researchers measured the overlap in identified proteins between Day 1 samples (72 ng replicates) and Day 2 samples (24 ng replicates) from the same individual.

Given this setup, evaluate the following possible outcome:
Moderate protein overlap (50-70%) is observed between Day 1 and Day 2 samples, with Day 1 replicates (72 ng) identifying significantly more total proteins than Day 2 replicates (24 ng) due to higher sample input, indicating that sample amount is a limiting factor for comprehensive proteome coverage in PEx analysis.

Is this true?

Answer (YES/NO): NO